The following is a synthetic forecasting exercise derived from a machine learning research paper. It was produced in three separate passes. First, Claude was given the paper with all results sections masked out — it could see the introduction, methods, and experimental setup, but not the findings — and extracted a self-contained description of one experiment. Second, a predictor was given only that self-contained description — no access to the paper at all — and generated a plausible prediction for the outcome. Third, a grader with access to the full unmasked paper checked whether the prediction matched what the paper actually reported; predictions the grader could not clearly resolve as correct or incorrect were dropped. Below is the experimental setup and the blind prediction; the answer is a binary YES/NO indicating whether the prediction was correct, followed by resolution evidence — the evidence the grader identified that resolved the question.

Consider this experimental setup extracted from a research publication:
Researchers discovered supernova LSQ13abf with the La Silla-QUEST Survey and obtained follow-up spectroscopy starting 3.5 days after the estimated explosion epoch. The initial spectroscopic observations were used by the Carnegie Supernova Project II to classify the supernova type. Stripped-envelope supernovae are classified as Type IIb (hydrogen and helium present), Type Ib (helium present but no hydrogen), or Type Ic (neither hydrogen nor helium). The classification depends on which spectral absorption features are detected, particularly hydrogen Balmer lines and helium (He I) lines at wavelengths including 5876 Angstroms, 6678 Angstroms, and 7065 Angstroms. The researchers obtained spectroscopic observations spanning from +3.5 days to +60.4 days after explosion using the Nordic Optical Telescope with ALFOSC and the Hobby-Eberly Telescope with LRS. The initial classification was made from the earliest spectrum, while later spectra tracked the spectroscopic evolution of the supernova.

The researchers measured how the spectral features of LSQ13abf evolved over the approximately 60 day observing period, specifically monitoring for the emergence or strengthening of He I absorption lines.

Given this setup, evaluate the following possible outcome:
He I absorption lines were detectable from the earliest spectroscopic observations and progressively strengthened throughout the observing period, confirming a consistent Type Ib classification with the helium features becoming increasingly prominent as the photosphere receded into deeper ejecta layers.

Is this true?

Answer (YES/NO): NO